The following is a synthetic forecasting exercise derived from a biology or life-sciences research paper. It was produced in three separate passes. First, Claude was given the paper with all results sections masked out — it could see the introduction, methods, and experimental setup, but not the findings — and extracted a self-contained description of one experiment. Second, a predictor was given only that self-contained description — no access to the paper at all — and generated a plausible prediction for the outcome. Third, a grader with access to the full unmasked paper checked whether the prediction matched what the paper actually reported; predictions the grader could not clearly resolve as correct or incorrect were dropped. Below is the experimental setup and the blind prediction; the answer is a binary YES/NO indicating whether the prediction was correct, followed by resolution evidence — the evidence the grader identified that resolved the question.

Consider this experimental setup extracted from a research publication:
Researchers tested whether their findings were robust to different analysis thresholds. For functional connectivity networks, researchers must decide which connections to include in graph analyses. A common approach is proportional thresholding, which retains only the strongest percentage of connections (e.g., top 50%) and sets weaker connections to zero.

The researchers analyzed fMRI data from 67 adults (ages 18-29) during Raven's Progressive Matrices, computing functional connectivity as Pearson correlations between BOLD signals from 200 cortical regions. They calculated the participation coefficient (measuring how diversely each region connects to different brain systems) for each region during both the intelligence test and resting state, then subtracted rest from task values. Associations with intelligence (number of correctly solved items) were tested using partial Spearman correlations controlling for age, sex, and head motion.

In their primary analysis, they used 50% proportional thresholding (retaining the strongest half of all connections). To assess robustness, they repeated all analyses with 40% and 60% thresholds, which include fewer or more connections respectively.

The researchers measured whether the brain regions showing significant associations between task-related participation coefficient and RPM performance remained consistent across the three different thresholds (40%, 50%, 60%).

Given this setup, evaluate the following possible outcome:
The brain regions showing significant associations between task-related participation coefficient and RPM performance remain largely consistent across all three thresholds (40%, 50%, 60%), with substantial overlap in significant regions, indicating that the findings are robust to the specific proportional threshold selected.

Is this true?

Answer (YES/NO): YES